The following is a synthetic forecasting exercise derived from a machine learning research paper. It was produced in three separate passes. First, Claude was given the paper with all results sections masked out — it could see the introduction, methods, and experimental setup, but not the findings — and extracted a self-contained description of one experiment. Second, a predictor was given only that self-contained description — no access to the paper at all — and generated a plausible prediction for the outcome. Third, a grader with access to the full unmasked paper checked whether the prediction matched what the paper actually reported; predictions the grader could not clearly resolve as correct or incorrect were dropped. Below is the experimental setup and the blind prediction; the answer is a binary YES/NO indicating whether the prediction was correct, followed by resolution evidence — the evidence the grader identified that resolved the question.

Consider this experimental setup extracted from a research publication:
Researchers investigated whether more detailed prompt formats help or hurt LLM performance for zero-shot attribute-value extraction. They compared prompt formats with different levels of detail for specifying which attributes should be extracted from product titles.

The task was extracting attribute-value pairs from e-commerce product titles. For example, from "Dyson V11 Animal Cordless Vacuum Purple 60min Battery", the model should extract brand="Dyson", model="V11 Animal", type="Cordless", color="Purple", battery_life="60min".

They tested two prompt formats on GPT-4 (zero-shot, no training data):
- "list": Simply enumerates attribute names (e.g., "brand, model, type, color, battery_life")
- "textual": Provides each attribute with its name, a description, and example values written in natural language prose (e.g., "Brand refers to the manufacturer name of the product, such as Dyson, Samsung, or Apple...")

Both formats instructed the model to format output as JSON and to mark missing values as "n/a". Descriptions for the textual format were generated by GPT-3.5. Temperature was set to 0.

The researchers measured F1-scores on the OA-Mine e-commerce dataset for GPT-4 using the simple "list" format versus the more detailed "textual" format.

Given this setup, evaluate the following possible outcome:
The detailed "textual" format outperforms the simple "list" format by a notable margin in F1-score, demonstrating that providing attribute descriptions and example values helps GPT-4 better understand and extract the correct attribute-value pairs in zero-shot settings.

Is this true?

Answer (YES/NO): NO